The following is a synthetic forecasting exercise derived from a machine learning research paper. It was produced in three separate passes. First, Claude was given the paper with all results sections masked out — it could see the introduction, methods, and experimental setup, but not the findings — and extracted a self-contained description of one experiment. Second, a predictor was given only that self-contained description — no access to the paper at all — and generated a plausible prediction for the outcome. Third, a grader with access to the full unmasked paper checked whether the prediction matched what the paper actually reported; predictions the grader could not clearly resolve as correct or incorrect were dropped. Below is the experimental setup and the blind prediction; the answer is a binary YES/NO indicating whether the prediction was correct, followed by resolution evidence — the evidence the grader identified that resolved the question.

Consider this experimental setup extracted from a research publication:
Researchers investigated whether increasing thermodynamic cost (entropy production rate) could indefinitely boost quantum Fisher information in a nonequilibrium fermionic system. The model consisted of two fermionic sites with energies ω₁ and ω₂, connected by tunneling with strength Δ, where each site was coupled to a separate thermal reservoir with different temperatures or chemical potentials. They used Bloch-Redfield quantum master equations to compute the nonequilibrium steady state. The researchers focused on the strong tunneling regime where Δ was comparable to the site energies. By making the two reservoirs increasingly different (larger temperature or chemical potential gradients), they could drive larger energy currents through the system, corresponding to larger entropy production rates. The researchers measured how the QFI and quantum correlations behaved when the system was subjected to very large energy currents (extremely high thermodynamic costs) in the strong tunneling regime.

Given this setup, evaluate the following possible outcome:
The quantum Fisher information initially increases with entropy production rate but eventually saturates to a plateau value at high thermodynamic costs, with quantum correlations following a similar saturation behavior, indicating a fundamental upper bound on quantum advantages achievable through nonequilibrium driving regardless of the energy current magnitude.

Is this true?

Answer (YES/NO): NO